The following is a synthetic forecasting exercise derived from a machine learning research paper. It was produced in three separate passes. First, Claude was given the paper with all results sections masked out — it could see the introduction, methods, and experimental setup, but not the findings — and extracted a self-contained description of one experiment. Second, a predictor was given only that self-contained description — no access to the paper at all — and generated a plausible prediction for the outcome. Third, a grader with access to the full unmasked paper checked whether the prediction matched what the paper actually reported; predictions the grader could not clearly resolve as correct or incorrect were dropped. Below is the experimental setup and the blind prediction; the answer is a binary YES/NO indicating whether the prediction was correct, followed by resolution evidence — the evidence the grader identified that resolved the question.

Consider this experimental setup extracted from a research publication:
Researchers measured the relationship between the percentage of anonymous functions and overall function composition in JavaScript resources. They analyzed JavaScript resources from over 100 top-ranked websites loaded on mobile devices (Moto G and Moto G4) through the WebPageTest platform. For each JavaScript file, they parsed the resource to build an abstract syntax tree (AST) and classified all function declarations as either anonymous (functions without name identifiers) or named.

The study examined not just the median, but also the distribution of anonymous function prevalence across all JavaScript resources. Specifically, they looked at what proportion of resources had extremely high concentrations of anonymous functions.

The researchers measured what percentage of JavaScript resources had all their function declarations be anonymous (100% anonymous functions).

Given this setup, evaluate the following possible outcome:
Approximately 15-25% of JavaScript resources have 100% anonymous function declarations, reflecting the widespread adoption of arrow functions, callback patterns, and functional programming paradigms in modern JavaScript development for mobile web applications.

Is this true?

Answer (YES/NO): YES